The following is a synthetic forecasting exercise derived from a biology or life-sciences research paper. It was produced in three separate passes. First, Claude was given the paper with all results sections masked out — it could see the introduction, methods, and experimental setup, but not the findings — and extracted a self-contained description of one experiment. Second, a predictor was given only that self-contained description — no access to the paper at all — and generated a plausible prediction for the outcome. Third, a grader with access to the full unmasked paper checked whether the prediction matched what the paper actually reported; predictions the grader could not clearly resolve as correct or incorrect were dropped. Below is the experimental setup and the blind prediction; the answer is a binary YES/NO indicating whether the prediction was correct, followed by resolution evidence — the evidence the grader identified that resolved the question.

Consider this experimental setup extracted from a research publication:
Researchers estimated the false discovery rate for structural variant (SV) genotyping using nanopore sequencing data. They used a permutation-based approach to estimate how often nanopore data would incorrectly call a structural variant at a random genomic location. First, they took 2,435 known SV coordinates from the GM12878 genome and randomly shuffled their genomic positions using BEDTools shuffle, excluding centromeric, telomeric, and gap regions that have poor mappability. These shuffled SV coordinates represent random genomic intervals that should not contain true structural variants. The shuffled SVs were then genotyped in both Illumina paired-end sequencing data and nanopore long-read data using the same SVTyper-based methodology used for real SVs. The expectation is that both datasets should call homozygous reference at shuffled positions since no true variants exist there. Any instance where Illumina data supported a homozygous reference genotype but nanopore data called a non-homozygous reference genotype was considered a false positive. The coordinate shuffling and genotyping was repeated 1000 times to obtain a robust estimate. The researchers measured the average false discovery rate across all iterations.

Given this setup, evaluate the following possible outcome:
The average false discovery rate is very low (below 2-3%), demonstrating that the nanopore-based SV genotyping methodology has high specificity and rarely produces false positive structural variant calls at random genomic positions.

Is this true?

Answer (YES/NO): NO